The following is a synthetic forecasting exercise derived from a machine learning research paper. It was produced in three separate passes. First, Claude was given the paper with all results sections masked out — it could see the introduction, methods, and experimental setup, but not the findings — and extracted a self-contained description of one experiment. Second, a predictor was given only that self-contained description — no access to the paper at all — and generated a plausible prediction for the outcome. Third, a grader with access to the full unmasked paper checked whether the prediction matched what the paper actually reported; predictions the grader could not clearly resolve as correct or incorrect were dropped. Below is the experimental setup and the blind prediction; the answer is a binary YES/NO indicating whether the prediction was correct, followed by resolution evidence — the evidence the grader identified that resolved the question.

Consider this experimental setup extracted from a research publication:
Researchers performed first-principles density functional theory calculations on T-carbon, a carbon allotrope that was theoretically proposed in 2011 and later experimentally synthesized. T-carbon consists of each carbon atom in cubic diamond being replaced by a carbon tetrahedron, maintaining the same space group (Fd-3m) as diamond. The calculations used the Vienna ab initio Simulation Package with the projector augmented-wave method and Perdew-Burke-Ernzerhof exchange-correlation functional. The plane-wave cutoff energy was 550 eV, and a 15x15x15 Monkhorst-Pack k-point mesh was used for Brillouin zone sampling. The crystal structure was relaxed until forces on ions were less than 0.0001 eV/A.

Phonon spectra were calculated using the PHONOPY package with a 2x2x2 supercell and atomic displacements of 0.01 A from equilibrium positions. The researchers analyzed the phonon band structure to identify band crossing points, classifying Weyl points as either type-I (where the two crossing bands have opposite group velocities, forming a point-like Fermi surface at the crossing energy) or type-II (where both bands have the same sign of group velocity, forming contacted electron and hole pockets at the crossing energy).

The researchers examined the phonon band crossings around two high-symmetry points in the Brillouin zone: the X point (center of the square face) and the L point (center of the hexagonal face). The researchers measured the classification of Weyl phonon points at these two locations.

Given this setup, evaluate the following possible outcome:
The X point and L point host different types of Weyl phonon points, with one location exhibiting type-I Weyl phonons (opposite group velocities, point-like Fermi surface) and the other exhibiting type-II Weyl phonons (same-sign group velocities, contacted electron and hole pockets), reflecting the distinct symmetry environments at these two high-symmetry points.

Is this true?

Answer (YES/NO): YES